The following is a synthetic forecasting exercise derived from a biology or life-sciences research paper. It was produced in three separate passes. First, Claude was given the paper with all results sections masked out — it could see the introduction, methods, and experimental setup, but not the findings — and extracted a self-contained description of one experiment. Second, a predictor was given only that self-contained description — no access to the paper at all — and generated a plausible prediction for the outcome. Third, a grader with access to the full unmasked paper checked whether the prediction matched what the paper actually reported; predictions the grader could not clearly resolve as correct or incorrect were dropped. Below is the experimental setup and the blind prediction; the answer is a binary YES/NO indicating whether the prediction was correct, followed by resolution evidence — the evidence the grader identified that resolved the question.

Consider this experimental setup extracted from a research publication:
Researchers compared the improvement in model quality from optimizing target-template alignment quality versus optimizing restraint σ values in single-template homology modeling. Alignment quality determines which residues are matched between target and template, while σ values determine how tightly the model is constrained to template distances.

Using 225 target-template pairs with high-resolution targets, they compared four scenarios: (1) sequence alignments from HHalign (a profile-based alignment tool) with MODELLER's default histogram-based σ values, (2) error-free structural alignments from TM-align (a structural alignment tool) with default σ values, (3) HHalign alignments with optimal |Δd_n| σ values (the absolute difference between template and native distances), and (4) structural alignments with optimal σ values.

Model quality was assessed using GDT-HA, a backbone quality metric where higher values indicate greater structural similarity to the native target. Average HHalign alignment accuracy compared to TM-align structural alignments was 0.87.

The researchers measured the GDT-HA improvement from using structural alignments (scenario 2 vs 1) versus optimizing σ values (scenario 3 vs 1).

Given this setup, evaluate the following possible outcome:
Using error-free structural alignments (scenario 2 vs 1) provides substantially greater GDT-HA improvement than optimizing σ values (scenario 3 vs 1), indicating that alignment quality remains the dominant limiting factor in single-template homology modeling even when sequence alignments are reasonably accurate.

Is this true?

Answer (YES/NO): NO